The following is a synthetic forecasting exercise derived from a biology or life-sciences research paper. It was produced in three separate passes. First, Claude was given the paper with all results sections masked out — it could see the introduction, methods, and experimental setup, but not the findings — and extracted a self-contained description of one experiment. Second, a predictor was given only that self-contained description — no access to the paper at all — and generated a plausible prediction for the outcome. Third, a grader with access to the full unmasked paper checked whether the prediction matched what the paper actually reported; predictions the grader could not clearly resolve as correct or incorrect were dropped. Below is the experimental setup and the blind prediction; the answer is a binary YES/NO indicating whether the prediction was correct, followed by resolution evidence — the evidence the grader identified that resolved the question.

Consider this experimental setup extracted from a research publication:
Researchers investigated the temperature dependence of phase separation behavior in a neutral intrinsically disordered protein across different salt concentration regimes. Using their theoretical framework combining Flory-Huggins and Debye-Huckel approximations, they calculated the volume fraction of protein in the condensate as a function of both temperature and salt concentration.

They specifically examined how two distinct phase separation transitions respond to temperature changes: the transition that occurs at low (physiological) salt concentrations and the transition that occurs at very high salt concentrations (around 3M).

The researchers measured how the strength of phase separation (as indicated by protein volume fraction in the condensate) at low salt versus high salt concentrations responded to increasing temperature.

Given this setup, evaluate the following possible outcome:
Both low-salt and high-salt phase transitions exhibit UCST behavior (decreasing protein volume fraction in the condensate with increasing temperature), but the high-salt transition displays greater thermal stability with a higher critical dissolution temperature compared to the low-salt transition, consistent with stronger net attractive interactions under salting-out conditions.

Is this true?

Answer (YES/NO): NO